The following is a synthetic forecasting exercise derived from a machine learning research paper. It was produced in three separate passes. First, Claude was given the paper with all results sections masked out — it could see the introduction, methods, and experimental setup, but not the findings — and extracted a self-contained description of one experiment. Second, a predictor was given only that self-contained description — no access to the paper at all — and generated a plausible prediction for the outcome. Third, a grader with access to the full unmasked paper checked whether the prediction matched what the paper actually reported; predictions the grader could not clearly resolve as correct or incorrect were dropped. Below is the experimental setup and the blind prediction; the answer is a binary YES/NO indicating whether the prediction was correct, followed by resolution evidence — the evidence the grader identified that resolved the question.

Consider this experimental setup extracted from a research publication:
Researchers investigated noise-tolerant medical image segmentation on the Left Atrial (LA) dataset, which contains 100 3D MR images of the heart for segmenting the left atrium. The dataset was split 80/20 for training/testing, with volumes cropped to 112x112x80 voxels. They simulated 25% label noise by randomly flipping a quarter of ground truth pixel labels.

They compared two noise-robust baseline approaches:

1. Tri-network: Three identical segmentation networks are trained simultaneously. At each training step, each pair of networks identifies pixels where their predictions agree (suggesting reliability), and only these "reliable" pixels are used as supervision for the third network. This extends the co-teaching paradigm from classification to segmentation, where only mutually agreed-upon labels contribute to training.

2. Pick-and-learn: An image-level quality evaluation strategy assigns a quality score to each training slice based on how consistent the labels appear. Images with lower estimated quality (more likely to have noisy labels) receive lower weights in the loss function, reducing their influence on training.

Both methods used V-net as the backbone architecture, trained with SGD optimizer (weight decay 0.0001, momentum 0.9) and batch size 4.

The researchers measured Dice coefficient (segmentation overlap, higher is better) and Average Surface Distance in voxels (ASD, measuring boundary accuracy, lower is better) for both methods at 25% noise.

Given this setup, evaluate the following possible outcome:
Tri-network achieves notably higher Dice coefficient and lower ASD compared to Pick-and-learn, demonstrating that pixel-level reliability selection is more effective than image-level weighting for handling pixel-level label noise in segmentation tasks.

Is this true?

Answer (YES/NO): NO